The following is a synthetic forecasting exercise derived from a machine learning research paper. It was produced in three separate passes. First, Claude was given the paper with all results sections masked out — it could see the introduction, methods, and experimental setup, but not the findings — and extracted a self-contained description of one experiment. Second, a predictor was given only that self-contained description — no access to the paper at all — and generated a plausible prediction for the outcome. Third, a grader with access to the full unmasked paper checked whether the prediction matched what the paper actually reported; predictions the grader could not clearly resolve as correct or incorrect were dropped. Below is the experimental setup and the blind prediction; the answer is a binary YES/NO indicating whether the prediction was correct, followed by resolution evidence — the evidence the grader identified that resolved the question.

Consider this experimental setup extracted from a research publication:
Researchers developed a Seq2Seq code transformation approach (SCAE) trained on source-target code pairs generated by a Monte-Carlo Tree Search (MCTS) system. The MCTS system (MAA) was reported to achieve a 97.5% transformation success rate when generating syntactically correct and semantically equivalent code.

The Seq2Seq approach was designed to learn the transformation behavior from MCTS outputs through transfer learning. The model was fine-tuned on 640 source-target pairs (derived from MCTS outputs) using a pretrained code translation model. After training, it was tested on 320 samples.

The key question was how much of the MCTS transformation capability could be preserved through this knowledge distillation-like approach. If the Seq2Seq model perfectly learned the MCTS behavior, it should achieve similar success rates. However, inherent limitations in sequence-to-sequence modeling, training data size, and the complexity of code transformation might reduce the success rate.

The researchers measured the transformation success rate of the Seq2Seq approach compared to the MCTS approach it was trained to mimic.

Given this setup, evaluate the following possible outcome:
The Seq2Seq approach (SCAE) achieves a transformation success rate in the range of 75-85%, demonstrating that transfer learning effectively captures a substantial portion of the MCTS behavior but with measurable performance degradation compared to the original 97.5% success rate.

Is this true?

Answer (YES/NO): YES